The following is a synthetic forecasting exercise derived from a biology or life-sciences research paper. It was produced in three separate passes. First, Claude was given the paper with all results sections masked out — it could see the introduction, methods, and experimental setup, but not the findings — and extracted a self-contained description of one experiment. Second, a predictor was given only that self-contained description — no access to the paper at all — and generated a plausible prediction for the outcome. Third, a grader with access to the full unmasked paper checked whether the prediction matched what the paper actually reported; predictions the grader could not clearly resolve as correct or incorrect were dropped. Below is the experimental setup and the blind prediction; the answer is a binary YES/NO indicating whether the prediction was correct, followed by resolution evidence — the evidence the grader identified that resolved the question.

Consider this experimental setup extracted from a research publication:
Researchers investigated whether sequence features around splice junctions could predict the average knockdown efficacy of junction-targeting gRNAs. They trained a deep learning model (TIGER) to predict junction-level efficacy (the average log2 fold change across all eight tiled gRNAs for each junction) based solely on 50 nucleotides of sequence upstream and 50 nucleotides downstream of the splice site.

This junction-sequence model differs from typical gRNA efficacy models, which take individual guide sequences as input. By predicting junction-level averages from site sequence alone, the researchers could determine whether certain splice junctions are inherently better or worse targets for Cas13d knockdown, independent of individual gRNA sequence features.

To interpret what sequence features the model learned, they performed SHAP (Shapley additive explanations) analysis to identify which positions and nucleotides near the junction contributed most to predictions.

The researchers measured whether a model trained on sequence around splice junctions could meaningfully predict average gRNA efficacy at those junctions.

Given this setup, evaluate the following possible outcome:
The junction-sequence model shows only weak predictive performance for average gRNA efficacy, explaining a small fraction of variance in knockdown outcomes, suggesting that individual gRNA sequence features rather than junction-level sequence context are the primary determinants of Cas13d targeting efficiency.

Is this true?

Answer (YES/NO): NO